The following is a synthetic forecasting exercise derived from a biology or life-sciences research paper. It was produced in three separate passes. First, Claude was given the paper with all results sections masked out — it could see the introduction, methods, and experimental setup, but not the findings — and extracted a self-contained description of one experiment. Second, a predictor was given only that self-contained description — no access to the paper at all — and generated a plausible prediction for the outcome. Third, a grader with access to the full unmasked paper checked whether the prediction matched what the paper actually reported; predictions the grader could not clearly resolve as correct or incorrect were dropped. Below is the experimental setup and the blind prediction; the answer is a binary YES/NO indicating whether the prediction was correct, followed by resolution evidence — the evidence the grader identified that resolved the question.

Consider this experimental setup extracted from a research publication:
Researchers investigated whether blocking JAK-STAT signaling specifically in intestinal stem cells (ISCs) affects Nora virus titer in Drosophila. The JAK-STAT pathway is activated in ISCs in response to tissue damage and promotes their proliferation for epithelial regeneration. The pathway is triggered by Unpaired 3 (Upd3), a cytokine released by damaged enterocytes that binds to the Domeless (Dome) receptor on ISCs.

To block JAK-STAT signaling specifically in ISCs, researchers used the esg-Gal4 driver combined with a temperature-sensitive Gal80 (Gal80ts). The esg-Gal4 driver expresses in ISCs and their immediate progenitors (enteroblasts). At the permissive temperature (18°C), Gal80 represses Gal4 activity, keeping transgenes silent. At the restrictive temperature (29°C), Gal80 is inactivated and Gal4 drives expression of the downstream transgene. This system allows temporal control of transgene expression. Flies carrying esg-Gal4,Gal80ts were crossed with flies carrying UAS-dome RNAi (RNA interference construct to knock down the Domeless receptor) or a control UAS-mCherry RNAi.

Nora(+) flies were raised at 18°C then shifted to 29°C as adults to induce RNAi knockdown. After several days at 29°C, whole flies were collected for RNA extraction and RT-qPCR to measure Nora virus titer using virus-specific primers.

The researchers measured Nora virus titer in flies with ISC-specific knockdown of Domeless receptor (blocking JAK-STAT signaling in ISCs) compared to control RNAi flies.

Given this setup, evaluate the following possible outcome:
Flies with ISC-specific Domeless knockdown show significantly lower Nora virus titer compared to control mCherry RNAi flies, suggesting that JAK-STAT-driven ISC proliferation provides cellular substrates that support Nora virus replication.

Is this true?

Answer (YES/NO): YES